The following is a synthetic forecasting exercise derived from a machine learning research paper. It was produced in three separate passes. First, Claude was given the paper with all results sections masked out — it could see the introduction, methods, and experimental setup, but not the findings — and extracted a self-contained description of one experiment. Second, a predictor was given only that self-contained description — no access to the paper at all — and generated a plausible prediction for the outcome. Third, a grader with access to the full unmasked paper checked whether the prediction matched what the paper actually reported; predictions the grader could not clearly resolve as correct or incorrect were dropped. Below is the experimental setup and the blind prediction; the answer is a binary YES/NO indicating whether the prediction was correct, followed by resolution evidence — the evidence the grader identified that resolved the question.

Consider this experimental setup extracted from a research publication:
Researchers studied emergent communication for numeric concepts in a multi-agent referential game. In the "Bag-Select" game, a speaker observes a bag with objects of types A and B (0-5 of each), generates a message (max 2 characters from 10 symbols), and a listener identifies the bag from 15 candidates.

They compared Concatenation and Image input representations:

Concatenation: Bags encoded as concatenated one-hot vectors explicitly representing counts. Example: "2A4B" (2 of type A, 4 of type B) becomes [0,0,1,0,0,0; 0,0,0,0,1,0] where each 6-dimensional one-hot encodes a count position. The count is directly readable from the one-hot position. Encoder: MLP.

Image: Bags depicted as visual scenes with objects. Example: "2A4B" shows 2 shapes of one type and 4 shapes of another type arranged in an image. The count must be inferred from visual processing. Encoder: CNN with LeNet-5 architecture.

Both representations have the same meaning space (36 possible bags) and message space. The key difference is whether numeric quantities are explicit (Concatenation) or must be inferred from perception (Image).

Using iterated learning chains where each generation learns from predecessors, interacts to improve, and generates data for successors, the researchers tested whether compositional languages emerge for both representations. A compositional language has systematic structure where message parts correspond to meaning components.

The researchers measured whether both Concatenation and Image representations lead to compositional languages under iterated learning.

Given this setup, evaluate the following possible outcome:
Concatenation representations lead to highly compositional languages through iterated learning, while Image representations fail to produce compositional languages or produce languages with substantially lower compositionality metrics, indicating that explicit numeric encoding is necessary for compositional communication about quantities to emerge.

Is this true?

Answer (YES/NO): NO